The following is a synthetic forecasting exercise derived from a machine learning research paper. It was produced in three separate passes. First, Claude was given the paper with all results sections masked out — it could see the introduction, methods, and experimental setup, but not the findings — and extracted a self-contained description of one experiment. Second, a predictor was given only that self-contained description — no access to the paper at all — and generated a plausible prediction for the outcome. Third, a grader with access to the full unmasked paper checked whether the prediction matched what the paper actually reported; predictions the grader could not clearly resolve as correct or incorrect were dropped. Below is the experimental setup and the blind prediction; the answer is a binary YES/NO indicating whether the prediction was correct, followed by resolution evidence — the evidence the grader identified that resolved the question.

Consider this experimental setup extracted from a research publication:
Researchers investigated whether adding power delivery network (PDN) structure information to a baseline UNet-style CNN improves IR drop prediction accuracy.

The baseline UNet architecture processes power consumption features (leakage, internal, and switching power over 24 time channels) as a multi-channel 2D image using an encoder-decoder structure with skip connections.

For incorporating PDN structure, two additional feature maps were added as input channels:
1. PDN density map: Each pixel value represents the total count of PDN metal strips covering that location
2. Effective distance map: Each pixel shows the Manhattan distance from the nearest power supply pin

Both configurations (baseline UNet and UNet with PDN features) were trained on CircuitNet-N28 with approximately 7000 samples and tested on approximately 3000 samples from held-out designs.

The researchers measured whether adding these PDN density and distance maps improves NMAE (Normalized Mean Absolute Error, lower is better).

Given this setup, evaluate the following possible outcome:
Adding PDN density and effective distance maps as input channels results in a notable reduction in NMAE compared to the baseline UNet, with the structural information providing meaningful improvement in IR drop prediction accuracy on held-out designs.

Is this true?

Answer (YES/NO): NO